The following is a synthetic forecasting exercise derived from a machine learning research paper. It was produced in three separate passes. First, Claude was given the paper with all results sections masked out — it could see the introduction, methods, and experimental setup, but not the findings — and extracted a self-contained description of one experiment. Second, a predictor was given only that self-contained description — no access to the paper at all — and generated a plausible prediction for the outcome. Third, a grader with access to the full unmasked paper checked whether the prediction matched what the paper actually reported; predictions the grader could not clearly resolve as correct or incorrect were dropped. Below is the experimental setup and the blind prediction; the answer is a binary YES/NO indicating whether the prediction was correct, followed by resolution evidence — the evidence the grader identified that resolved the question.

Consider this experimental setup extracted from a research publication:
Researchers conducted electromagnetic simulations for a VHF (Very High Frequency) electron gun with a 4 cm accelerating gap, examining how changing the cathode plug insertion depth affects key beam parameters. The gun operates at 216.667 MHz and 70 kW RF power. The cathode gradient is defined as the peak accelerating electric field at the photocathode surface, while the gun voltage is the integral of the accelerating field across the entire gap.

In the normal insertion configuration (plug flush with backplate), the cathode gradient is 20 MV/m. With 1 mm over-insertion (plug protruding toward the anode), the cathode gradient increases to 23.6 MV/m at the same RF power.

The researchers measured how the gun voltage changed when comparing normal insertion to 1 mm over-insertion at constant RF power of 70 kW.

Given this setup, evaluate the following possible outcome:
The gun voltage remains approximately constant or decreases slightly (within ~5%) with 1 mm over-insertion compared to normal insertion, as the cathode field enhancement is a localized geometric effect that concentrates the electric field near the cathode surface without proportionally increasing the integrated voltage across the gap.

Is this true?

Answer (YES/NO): YES